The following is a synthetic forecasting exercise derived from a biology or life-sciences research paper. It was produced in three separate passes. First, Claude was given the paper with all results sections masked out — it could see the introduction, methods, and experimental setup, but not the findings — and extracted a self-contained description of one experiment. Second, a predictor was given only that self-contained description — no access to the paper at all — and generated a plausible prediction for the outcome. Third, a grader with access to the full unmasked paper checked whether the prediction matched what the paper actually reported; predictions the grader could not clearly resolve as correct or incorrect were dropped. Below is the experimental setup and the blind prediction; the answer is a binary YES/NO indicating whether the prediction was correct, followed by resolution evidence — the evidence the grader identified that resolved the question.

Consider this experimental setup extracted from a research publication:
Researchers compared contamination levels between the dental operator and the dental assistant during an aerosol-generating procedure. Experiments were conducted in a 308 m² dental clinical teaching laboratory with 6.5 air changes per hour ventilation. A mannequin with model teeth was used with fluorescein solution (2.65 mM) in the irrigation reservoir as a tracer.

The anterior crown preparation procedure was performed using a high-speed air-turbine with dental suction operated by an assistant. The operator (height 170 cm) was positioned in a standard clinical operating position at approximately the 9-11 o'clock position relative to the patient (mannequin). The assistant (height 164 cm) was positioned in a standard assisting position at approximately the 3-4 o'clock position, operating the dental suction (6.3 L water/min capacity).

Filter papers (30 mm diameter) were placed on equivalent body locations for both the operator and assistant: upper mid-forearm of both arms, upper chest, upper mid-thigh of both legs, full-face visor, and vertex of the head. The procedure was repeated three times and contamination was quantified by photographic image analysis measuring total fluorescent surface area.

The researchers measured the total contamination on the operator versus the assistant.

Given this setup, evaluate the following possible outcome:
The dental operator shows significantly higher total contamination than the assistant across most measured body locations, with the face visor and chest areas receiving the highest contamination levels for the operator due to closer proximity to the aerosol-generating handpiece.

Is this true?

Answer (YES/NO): YES